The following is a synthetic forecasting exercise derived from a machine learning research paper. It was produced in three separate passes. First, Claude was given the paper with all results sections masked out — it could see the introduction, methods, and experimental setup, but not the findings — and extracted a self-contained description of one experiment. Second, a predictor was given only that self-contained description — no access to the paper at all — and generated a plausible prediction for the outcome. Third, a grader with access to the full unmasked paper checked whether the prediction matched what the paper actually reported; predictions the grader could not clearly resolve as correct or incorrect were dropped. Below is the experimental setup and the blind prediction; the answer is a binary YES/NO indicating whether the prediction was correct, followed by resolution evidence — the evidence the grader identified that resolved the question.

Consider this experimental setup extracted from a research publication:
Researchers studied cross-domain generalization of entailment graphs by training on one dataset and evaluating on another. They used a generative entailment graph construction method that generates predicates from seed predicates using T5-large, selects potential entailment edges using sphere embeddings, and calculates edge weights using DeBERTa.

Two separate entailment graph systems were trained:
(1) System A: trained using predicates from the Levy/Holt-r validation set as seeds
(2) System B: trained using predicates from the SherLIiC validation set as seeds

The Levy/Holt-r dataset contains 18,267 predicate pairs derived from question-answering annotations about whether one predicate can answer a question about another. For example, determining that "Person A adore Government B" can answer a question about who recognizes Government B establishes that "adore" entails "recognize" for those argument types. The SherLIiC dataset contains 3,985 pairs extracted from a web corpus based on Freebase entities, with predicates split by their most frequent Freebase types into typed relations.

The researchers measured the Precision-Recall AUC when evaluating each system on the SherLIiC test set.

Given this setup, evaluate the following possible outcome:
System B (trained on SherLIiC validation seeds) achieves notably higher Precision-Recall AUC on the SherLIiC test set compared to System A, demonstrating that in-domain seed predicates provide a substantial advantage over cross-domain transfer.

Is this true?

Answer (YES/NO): YES